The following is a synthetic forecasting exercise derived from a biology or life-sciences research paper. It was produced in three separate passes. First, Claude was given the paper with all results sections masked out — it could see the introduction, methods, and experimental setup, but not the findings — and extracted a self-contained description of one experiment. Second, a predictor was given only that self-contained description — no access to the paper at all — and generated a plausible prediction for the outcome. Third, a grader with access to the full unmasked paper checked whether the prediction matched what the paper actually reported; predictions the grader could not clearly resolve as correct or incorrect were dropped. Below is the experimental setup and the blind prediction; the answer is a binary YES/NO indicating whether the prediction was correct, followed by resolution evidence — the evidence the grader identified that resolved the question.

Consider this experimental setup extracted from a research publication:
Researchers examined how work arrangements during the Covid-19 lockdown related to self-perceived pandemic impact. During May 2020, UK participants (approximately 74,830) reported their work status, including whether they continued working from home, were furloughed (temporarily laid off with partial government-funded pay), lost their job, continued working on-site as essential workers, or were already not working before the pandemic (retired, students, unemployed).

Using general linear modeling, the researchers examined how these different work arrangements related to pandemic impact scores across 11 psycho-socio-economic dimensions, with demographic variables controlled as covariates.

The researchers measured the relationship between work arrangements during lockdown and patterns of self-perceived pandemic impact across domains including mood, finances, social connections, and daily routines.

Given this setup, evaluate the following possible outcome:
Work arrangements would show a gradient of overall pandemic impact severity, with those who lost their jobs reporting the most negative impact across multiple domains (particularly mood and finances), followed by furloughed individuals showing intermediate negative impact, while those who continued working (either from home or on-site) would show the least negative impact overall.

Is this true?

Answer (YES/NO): NO